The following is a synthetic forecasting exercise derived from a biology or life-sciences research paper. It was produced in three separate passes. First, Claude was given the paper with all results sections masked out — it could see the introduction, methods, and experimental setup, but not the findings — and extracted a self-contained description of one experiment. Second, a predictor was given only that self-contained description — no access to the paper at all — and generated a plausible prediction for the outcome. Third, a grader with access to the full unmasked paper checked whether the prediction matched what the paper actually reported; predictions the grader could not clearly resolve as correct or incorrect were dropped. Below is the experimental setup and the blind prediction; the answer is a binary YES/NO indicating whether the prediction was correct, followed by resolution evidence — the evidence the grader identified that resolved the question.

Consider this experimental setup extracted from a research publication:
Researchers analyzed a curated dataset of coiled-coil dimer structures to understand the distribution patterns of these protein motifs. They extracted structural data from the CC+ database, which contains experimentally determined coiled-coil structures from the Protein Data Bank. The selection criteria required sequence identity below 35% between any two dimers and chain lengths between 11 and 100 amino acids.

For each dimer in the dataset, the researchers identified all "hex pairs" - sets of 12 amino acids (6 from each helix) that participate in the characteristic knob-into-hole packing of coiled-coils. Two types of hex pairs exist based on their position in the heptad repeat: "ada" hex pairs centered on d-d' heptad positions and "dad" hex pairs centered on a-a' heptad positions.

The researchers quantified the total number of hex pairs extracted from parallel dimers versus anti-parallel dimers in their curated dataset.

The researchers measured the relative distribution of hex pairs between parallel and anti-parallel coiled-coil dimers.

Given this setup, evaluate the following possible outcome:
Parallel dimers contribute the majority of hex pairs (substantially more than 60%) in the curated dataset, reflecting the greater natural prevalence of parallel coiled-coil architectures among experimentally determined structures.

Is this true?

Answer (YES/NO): NO